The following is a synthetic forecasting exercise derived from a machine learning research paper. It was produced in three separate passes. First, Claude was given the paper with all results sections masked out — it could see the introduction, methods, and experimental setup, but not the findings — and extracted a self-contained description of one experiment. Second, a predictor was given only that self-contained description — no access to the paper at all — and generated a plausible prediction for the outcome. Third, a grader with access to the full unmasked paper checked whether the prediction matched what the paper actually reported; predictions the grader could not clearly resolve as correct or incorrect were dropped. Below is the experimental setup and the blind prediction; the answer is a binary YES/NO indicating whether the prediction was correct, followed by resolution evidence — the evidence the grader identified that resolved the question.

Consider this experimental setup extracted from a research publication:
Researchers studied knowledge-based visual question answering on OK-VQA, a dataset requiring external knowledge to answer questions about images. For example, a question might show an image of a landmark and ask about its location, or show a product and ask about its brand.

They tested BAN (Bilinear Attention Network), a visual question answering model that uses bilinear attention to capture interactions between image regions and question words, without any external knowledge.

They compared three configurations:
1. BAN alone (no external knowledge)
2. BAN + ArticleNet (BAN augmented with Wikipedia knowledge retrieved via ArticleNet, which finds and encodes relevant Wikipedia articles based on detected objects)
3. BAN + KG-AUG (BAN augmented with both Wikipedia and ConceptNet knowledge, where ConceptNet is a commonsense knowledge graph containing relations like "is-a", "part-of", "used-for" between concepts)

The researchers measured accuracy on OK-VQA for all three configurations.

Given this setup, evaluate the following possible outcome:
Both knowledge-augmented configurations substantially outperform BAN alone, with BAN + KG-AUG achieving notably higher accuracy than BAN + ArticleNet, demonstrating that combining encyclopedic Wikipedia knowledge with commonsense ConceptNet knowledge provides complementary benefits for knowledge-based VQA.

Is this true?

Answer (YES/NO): NO